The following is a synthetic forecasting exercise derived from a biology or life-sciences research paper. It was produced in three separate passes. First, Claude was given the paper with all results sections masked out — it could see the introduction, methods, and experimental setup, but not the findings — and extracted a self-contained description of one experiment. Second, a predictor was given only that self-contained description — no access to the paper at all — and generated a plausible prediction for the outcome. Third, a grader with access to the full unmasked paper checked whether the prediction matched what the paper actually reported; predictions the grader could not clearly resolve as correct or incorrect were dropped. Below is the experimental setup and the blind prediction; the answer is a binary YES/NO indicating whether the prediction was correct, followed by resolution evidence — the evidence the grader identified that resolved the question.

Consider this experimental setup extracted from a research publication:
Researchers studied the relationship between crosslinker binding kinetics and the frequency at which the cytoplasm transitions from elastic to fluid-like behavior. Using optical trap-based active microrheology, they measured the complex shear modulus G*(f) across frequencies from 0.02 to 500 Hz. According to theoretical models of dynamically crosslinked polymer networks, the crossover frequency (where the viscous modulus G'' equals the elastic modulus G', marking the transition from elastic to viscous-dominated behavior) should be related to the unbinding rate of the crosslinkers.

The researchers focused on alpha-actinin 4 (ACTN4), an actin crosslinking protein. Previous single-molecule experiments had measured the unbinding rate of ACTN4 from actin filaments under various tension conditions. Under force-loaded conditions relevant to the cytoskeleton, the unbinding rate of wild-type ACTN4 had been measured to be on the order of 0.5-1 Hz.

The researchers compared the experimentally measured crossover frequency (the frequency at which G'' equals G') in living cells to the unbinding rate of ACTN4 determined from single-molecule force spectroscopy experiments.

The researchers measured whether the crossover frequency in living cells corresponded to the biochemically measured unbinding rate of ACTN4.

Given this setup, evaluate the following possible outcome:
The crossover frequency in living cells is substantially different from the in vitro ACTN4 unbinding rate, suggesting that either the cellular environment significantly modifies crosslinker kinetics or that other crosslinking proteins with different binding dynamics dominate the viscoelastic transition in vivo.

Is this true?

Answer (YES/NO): NO